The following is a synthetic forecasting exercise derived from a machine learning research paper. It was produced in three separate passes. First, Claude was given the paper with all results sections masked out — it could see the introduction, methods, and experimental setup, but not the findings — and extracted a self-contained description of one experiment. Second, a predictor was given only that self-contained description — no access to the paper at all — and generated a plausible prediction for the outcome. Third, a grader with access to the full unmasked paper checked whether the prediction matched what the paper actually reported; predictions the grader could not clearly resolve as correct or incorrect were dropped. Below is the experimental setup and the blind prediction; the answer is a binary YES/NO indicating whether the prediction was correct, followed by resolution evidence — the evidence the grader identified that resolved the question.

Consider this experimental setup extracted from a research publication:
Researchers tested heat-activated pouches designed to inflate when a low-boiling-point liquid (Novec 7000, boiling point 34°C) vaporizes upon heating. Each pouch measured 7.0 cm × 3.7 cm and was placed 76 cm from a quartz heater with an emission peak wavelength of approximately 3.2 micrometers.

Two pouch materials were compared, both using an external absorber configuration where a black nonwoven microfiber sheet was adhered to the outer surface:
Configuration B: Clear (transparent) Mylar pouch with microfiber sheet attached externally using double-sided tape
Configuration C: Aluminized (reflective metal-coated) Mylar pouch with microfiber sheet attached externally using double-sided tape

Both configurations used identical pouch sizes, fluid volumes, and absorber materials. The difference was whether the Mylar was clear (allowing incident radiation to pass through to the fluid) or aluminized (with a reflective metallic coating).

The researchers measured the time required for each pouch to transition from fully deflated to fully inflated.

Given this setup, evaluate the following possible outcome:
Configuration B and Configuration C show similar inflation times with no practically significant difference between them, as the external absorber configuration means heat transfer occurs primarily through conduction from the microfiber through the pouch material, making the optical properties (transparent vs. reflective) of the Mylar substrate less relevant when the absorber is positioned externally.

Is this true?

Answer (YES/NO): NO